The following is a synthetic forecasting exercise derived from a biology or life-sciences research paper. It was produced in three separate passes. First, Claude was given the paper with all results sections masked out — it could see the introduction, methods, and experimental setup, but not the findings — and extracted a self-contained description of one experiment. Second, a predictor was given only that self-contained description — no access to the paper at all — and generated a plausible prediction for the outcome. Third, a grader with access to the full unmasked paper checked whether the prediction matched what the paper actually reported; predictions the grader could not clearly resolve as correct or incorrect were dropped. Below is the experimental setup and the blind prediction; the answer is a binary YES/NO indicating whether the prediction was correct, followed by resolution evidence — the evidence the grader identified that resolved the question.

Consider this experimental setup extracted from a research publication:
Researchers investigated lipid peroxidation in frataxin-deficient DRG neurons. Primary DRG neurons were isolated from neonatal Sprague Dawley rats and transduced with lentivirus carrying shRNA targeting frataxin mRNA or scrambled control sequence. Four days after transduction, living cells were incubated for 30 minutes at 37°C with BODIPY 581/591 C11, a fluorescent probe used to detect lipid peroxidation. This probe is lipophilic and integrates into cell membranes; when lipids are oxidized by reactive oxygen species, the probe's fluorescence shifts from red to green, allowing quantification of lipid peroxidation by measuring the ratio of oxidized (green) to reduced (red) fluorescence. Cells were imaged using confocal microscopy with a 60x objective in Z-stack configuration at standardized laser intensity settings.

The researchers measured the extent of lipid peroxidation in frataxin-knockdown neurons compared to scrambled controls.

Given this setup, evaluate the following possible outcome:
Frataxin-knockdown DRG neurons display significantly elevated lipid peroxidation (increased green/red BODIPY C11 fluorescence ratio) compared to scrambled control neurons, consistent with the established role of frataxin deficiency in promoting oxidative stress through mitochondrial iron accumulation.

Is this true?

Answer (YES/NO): YES